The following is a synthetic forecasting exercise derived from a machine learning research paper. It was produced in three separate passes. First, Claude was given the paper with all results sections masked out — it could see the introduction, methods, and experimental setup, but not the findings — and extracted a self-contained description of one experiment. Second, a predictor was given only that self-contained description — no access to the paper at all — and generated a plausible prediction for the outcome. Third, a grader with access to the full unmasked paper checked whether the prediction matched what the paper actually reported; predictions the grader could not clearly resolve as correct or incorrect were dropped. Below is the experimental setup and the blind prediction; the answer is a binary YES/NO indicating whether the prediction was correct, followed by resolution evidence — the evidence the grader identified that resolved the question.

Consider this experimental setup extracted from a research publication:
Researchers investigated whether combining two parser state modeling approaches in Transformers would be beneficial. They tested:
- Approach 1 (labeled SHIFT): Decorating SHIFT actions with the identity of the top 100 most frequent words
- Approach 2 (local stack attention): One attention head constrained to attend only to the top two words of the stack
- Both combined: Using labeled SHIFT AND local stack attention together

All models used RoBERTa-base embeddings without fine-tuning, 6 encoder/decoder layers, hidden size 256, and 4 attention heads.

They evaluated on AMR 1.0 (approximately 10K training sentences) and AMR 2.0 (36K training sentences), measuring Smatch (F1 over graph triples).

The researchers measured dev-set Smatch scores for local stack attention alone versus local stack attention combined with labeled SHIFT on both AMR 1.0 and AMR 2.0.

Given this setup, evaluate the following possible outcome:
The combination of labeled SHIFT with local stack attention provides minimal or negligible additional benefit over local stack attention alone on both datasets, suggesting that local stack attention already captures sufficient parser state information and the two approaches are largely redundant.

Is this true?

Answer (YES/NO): YES